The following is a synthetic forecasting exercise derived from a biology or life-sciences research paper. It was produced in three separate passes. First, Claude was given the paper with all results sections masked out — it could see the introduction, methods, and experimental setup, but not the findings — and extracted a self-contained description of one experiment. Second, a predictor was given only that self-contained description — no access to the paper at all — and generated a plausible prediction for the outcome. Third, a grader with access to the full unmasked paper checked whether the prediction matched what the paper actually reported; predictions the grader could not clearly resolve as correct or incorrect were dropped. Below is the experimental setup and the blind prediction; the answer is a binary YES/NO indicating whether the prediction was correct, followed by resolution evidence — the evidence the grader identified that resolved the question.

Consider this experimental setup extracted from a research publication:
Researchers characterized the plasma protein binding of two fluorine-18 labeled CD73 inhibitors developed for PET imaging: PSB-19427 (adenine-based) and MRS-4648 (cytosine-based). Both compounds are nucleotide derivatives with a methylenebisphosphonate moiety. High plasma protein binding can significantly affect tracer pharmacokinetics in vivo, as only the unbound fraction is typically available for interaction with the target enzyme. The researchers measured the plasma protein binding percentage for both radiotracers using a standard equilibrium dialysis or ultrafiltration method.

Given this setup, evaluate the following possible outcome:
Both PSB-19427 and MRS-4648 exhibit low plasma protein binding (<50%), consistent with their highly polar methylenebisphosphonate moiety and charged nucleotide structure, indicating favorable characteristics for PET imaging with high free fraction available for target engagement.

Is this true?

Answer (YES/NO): NO